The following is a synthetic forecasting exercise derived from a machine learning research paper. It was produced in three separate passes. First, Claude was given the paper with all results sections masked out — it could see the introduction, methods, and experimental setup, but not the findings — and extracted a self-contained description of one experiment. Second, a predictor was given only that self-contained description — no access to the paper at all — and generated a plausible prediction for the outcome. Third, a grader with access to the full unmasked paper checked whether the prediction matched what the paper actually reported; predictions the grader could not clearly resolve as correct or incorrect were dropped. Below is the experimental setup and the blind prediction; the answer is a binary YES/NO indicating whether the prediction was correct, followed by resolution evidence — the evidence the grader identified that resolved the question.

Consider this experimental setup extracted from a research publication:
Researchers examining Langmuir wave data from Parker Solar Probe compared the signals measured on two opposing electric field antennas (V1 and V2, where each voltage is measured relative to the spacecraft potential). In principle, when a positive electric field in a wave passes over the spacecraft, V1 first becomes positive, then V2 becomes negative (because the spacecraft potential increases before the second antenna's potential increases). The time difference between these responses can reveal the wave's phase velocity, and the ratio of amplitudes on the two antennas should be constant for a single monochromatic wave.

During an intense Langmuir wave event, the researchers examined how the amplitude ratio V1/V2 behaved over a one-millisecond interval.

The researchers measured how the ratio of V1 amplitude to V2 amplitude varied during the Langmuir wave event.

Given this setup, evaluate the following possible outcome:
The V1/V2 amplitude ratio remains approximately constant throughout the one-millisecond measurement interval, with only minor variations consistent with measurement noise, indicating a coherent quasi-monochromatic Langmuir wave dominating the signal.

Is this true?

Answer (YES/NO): NO